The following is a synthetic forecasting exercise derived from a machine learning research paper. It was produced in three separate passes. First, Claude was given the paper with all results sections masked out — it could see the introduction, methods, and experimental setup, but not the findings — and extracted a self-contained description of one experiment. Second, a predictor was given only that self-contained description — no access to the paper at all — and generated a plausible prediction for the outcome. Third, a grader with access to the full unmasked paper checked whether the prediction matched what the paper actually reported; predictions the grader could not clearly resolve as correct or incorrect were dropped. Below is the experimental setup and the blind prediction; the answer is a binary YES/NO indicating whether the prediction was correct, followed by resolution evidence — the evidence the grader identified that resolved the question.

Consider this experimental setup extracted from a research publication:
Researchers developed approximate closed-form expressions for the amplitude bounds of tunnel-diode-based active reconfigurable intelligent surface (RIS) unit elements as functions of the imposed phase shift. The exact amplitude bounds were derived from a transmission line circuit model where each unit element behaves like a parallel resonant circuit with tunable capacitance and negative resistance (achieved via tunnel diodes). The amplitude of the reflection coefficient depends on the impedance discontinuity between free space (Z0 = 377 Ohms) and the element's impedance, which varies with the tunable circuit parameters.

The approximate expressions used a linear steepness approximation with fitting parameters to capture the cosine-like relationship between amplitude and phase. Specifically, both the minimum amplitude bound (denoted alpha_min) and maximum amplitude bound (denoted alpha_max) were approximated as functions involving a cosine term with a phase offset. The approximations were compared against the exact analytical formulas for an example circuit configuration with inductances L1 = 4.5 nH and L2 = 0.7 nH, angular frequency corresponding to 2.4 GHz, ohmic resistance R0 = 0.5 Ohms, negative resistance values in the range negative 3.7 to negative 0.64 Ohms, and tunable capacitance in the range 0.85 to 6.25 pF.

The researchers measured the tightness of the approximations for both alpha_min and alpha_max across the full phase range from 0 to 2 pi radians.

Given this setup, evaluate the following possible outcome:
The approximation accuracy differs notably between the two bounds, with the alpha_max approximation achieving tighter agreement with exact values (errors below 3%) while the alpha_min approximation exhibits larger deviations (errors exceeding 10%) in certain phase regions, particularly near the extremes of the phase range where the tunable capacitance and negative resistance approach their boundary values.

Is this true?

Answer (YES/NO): NO